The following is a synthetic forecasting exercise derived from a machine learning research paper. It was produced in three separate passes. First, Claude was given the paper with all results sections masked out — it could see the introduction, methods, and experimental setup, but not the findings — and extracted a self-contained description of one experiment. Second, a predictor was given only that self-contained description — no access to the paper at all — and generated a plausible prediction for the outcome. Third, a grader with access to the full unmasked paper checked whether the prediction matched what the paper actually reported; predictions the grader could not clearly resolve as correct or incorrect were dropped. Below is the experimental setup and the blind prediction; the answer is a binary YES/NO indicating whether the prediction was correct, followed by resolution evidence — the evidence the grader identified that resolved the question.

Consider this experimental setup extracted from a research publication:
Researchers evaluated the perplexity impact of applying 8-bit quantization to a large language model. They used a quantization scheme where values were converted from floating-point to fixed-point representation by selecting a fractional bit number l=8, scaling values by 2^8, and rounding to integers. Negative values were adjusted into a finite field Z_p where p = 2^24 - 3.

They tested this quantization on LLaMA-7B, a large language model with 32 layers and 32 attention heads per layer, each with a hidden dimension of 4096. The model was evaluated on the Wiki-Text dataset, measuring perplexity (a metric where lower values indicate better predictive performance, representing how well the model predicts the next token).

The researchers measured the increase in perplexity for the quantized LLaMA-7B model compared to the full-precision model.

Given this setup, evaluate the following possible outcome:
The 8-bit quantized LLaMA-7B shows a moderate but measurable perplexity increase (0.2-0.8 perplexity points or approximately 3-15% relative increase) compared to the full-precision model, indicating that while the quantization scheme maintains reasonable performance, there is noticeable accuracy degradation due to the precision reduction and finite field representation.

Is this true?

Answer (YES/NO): YES